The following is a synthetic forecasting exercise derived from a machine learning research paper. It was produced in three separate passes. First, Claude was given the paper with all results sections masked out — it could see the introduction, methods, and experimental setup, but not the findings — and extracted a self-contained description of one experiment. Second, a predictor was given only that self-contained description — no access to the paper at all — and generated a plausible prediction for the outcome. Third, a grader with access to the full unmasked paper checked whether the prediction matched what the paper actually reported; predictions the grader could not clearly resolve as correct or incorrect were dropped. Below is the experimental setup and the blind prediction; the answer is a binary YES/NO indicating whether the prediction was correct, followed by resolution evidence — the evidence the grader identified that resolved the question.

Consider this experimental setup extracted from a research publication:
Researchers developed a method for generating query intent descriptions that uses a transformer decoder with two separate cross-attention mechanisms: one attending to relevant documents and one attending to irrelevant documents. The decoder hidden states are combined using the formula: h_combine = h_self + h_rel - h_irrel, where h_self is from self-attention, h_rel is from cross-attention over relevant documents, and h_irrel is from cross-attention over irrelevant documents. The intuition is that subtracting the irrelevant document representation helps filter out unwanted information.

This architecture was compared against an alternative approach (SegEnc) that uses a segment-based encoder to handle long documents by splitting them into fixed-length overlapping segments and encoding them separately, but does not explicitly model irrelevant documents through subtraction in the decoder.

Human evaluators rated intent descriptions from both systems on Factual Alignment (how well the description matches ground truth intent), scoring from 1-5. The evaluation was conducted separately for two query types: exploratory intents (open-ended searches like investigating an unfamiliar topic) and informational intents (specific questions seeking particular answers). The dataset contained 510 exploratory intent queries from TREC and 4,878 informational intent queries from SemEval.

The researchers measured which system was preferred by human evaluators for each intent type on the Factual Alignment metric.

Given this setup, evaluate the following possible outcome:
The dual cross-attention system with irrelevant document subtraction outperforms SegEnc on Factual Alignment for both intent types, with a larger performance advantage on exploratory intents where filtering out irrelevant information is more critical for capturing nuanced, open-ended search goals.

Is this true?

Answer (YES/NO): NO